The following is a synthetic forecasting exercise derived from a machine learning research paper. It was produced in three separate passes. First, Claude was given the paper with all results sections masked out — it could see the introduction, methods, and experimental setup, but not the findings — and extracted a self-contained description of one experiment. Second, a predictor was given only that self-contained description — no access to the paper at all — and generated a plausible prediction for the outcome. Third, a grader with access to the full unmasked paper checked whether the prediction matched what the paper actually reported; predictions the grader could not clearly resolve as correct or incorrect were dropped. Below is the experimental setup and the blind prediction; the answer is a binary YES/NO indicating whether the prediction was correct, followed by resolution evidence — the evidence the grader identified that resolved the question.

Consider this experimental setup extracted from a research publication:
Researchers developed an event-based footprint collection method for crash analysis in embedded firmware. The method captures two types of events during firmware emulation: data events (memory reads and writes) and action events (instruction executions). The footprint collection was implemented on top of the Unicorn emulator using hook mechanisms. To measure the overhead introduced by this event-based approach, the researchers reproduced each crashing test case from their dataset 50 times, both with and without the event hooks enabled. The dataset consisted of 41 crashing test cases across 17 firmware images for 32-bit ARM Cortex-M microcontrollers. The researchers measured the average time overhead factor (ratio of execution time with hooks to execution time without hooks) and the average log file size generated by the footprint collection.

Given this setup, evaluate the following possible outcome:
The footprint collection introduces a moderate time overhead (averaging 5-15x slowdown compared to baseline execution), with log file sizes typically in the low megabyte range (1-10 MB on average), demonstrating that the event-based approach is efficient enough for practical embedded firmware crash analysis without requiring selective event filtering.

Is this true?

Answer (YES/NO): NO